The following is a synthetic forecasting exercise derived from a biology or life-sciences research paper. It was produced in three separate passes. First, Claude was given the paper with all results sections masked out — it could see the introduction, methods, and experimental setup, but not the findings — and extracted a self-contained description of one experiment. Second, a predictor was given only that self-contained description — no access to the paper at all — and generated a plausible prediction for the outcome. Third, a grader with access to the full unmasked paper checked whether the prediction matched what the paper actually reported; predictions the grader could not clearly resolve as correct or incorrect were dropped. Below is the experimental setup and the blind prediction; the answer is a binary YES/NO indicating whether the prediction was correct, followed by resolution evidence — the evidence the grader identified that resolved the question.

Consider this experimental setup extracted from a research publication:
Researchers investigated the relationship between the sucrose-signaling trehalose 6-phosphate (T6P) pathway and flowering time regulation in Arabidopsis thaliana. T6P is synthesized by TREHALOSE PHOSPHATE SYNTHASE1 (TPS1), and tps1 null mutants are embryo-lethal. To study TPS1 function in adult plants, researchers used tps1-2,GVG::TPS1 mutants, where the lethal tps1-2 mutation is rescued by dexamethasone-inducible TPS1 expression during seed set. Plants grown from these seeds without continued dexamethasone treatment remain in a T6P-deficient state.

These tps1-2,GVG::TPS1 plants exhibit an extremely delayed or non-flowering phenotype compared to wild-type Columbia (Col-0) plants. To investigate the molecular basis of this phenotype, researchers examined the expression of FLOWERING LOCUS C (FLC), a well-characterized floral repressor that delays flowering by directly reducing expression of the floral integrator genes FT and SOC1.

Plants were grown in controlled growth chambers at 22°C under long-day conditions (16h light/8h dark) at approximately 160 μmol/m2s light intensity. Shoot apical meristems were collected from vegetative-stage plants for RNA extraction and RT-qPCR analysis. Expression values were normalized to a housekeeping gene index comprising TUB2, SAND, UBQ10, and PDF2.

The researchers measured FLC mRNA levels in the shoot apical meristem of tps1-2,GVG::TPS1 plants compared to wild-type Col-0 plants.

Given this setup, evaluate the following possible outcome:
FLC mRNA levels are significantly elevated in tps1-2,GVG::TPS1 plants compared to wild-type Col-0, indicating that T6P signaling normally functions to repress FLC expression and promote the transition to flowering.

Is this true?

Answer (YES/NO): YES